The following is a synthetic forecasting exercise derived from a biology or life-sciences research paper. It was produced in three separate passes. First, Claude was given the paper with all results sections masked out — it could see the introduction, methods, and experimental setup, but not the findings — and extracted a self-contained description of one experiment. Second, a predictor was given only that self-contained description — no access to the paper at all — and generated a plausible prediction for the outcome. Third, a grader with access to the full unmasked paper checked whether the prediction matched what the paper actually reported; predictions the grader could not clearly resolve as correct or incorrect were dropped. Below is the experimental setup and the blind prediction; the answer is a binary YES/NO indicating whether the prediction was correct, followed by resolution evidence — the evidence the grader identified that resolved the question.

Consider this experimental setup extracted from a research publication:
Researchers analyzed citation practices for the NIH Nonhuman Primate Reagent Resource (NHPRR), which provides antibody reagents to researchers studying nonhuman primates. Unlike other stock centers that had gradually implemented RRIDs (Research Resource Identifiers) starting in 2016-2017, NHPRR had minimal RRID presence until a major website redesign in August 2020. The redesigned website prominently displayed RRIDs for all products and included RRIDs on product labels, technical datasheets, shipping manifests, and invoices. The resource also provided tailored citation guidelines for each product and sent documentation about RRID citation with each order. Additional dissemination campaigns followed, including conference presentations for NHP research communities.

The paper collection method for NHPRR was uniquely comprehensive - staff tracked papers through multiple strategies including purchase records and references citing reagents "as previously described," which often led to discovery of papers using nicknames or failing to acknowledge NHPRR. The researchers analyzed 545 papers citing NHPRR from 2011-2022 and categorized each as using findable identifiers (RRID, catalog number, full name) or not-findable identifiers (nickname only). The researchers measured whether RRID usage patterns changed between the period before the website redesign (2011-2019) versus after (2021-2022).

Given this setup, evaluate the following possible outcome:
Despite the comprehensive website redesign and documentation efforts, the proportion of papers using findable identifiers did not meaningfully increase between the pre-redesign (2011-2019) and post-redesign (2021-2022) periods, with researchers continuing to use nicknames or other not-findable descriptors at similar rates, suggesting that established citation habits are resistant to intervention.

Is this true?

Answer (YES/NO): NO